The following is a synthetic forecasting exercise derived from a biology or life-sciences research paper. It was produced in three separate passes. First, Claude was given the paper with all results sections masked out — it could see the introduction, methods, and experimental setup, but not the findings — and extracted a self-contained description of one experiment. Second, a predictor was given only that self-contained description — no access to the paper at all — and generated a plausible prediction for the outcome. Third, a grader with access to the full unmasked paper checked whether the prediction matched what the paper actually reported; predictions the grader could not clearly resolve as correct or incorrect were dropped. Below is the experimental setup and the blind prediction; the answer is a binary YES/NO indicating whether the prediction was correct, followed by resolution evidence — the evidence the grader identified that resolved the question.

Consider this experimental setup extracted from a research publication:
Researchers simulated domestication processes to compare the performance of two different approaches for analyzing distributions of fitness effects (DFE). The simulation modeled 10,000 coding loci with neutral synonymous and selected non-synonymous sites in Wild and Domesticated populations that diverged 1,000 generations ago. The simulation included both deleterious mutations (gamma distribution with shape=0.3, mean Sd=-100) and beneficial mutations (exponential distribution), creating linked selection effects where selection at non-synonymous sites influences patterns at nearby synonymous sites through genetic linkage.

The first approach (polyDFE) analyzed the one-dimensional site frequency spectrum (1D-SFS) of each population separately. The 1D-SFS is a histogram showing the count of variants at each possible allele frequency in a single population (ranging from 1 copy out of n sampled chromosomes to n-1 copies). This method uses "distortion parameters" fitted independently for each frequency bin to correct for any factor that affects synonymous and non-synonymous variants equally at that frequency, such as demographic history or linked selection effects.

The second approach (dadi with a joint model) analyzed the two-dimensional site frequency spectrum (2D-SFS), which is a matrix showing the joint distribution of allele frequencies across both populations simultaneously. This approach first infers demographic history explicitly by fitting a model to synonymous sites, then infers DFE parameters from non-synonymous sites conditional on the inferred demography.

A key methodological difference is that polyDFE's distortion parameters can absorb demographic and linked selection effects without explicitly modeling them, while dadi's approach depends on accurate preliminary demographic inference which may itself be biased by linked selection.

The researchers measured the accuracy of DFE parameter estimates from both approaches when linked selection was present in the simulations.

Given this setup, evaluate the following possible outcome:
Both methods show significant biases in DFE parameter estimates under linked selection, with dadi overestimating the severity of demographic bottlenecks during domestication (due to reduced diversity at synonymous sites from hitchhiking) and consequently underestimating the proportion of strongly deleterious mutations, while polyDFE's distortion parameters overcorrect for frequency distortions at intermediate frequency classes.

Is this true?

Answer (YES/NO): NO